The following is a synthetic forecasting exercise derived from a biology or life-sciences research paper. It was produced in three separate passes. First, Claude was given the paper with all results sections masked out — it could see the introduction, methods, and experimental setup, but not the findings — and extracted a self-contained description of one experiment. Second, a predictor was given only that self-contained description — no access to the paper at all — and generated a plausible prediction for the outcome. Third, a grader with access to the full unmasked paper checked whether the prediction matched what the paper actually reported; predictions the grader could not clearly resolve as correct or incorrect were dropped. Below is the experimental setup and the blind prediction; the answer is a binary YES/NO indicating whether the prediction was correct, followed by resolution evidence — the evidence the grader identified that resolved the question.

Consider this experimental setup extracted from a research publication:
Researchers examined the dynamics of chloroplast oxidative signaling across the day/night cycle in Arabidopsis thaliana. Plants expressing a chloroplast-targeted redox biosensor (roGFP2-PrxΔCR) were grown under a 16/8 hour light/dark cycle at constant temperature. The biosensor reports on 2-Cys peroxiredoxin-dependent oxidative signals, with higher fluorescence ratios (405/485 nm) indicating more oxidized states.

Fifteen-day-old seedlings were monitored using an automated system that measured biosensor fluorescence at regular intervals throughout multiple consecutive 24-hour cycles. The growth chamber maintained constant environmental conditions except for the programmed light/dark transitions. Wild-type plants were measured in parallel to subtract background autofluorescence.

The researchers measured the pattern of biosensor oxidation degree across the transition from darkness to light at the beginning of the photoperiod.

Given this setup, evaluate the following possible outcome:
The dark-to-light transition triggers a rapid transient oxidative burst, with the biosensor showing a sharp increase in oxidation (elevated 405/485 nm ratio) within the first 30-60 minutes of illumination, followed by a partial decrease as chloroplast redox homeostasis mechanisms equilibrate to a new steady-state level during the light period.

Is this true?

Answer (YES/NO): NO